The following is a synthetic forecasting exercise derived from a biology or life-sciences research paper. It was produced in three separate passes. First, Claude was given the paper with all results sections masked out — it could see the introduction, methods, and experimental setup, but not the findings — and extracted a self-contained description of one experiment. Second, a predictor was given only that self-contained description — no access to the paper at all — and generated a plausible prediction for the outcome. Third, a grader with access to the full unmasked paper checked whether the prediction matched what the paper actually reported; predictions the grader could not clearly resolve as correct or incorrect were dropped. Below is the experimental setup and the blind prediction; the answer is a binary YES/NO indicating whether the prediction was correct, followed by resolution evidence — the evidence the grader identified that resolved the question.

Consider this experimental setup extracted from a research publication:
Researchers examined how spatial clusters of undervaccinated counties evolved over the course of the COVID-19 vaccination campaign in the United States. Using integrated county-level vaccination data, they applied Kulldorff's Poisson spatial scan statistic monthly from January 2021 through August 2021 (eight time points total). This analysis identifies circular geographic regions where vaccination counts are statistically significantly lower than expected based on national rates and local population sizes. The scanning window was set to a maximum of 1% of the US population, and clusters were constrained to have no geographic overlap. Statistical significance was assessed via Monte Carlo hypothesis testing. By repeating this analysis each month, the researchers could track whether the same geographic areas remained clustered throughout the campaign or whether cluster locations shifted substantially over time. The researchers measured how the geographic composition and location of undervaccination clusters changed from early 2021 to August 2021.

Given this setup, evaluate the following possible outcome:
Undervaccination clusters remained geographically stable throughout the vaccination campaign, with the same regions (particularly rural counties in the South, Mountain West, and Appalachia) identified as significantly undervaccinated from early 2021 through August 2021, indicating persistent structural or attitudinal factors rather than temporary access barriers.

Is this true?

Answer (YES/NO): NO